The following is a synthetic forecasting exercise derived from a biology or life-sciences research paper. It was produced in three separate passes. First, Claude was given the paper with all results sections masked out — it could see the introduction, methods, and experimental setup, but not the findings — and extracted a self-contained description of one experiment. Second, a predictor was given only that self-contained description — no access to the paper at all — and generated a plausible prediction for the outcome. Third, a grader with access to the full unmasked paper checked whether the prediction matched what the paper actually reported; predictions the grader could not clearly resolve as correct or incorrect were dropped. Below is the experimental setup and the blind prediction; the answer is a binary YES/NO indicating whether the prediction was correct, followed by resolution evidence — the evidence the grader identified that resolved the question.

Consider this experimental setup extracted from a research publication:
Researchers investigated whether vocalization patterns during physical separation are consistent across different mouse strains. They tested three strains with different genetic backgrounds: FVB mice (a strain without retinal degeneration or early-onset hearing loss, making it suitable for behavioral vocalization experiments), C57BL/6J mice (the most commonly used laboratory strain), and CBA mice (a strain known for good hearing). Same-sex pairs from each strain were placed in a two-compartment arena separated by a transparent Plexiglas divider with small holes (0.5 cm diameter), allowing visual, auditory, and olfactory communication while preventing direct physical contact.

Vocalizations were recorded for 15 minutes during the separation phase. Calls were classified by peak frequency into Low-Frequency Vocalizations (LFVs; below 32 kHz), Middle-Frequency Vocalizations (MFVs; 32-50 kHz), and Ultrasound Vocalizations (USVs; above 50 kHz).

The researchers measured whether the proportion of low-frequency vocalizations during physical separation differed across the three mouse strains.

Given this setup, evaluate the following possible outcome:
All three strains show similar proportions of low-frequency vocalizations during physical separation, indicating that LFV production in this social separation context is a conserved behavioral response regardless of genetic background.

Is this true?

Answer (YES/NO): NO